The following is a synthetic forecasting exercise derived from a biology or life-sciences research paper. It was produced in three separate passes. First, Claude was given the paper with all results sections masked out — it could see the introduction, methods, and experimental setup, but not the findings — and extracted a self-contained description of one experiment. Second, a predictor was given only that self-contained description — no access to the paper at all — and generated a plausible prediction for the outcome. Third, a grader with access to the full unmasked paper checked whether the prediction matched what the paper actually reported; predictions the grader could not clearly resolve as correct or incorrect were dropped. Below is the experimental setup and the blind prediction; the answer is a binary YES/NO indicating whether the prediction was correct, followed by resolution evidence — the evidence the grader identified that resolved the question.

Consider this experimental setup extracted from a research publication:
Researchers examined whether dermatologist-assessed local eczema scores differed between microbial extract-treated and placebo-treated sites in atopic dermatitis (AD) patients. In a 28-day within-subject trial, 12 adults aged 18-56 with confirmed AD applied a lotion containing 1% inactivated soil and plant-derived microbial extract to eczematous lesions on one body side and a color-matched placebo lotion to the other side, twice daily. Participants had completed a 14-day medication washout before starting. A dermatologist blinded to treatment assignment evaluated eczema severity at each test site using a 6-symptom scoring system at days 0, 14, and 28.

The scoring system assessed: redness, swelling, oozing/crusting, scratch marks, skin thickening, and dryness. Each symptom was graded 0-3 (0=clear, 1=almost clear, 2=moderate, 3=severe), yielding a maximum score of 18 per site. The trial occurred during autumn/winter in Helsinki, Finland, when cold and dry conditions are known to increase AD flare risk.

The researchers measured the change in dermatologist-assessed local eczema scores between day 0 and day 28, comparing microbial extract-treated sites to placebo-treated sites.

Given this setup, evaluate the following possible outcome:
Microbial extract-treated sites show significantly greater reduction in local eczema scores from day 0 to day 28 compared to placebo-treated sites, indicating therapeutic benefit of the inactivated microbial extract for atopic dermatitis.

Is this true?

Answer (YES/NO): NO